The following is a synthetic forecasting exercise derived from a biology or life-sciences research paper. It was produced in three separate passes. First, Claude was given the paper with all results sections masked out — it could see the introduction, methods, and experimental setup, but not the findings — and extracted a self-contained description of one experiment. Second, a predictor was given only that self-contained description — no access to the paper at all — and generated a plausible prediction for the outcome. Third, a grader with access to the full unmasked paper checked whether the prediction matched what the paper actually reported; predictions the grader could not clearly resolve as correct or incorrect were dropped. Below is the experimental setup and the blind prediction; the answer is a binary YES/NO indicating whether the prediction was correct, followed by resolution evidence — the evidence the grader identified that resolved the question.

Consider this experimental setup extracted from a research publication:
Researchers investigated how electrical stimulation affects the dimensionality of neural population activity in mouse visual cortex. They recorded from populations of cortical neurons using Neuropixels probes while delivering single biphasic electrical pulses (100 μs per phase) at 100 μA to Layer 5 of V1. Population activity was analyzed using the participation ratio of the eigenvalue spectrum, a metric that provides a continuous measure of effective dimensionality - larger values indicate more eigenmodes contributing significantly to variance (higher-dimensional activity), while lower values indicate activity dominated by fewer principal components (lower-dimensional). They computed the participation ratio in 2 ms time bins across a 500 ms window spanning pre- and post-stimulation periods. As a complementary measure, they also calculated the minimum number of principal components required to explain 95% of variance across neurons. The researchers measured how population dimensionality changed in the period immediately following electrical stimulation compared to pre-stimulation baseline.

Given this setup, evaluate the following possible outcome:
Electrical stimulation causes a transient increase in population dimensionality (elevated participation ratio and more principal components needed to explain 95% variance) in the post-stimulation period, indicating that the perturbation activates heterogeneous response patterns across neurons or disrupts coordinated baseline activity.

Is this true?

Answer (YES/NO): NO